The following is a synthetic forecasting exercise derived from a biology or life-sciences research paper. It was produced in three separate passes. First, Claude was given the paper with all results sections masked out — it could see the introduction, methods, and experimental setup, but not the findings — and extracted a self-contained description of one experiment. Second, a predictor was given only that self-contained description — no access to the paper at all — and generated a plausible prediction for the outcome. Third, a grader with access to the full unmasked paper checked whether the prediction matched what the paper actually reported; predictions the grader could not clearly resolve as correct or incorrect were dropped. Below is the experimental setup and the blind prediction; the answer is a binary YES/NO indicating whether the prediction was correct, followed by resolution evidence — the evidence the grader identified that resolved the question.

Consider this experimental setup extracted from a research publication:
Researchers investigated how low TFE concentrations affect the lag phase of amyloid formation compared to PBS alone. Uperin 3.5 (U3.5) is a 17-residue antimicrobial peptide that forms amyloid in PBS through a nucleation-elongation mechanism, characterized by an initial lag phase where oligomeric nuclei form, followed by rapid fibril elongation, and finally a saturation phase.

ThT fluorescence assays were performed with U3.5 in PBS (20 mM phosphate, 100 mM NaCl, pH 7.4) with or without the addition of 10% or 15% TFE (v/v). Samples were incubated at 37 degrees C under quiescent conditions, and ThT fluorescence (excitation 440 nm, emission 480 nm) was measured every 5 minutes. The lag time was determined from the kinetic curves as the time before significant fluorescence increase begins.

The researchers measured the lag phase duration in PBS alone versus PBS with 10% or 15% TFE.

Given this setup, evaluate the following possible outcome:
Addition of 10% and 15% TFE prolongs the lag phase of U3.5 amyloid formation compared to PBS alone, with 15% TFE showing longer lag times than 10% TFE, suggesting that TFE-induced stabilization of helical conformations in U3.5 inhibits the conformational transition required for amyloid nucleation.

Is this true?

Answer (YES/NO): NO